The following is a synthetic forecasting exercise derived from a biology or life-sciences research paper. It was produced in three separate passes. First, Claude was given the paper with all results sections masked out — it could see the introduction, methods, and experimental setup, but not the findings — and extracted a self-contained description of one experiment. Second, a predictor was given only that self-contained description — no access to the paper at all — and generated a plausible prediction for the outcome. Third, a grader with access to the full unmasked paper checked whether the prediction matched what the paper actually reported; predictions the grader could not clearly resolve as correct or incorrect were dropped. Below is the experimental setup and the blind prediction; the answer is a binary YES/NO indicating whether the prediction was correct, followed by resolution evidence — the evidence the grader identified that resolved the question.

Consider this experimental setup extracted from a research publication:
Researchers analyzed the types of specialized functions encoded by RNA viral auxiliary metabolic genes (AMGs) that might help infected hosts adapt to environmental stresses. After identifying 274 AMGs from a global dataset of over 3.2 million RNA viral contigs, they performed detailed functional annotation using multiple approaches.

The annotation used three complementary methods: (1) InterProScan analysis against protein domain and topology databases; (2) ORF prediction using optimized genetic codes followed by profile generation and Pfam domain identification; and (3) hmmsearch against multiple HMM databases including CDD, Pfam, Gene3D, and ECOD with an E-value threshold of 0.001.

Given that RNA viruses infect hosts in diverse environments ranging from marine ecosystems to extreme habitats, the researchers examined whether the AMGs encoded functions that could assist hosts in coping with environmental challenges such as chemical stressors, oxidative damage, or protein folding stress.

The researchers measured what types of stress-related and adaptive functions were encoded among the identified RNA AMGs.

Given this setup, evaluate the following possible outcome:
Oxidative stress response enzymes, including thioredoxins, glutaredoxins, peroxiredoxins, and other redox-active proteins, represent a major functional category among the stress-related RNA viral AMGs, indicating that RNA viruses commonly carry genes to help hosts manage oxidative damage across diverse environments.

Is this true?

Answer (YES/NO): NO